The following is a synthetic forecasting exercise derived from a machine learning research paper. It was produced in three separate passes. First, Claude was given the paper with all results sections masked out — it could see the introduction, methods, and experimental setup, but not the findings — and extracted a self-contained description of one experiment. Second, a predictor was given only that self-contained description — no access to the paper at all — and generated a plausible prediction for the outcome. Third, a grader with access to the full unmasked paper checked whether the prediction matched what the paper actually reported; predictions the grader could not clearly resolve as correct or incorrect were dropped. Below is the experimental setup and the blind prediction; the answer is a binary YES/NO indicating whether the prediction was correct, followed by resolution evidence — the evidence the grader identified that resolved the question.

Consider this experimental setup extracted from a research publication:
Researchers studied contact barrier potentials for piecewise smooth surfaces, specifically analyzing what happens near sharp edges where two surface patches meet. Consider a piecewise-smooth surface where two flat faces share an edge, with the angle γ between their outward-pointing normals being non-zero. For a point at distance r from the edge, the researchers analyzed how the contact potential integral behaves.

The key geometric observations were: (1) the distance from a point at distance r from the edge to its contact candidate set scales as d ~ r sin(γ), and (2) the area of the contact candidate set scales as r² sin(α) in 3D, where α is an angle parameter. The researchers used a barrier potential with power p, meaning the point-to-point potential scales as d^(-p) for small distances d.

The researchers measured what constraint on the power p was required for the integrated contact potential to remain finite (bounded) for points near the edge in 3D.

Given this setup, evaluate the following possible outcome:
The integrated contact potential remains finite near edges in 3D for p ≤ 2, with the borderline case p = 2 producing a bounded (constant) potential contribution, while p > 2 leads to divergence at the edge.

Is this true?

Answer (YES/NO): YES